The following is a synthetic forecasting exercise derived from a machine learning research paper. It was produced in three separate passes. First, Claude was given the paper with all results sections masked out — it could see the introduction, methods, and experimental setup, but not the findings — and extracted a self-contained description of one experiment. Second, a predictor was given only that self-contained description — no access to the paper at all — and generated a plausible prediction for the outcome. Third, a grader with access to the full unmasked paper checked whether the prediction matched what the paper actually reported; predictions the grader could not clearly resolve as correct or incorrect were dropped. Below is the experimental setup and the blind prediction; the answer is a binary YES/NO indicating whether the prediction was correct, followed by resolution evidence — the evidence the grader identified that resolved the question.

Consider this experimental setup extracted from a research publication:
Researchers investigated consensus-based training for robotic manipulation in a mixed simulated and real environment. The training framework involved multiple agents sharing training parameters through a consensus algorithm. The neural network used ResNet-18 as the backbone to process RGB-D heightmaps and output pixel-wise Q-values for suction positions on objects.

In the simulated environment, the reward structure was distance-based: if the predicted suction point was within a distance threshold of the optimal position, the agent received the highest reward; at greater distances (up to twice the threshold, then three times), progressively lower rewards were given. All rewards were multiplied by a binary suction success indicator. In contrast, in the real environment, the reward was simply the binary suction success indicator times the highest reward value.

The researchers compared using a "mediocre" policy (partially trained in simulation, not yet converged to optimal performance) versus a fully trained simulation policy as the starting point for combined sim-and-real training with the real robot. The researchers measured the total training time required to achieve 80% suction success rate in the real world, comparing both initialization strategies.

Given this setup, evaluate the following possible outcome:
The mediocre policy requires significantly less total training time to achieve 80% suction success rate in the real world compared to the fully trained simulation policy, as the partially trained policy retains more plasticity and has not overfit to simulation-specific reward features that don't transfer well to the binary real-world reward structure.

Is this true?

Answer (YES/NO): YES